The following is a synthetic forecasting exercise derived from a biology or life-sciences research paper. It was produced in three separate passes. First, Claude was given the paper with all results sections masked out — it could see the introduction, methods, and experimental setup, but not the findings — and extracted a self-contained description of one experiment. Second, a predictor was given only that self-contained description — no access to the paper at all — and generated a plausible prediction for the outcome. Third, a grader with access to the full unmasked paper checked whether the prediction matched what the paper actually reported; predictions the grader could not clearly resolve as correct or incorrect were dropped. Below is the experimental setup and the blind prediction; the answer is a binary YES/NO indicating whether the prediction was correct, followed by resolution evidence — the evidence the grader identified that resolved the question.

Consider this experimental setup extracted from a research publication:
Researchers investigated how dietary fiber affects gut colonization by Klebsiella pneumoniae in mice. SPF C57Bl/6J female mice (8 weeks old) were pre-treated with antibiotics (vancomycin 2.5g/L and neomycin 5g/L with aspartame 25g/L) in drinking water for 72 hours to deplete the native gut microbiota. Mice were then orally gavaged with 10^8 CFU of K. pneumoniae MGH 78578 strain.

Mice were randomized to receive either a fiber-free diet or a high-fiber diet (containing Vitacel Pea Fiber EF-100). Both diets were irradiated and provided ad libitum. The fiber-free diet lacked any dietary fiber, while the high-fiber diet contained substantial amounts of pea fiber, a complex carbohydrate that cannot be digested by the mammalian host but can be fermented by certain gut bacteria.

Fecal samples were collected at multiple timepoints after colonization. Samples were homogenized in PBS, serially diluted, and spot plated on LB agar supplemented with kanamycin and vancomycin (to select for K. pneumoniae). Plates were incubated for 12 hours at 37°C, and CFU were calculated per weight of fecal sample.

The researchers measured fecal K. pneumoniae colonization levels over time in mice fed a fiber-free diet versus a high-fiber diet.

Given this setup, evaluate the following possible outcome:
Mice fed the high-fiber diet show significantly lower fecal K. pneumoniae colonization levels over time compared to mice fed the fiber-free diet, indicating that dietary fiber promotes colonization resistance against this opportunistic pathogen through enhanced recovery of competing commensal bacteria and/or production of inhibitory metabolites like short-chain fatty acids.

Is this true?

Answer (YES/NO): YES